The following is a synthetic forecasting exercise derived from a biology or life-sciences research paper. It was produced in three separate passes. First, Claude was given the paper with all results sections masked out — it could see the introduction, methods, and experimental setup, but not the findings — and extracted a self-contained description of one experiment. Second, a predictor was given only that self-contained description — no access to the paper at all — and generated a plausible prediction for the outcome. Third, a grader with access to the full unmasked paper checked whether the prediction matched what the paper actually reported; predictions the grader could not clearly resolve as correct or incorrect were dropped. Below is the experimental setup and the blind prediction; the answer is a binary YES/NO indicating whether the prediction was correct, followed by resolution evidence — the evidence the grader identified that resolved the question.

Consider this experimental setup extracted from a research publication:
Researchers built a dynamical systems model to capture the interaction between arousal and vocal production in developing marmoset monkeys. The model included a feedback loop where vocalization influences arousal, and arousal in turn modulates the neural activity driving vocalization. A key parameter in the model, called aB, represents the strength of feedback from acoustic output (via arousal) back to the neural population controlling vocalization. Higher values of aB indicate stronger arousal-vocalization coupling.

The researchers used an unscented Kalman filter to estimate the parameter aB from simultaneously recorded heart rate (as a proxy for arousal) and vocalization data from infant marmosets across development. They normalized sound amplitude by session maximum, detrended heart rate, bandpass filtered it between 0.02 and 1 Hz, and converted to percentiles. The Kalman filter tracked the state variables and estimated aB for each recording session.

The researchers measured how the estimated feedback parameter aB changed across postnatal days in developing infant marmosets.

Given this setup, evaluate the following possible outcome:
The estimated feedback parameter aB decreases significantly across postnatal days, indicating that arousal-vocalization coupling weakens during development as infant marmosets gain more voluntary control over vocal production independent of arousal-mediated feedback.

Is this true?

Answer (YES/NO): NO